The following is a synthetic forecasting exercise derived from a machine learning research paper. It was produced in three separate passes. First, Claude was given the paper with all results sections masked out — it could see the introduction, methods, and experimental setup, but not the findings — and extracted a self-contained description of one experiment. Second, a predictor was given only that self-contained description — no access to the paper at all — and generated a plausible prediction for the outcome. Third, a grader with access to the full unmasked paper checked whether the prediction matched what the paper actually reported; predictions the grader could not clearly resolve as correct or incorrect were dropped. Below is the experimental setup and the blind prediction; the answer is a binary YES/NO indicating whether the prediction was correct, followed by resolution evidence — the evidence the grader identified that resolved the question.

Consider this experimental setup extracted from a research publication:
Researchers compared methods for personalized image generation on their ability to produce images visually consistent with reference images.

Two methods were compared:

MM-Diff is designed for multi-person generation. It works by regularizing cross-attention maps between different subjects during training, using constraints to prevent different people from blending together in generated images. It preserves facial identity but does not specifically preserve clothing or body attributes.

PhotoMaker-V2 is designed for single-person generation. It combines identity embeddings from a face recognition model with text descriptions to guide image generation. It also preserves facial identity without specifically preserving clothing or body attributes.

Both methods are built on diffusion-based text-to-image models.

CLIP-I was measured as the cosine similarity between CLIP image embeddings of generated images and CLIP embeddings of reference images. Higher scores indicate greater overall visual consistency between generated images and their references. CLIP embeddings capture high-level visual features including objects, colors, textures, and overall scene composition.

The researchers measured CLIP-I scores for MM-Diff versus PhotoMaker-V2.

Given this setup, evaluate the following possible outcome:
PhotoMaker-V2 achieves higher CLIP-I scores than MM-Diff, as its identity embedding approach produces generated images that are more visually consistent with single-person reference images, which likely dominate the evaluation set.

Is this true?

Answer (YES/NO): NO